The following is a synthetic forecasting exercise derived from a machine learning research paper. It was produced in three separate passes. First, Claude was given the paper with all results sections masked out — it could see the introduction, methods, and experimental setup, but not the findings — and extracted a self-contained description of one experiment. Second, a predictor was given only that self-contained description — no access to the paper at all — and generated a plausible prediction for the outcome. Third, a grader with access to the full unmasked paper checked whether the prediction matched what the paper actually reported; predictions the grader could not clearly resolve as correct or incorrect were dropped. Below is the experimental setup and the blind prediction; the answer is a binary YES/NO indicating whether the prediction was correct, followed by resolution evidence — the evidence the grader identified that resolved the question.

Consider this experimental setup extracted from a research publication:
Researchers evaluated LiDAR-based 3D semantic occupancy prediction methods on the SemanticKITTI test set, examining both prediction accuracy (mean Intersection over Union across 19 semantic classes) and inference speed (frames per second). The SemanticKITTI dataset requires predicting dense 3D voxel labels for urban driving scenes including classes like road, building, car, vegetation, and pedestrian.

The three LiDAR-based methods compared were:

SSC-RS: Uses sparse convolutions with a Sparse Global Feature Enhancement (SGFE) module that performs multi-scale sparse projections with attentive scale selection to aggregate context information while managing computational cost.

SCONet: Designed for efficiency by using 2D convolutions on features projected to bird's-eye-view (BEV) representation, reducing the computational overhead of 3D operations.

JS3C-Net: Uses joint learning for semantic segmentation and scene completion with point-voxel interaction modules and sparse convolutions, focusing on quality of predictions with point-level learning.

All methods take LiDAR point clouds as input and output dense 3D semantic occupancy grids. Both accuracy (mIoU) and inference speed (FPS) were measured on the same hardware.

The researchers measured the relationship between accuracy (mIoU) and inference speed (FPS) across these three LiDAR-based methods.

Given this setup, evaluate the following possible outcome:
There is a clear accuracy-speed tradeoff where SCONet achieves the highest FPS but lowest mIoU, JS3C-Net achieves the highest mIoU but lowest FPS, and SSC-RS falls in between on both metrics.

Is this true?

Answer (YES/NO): NO